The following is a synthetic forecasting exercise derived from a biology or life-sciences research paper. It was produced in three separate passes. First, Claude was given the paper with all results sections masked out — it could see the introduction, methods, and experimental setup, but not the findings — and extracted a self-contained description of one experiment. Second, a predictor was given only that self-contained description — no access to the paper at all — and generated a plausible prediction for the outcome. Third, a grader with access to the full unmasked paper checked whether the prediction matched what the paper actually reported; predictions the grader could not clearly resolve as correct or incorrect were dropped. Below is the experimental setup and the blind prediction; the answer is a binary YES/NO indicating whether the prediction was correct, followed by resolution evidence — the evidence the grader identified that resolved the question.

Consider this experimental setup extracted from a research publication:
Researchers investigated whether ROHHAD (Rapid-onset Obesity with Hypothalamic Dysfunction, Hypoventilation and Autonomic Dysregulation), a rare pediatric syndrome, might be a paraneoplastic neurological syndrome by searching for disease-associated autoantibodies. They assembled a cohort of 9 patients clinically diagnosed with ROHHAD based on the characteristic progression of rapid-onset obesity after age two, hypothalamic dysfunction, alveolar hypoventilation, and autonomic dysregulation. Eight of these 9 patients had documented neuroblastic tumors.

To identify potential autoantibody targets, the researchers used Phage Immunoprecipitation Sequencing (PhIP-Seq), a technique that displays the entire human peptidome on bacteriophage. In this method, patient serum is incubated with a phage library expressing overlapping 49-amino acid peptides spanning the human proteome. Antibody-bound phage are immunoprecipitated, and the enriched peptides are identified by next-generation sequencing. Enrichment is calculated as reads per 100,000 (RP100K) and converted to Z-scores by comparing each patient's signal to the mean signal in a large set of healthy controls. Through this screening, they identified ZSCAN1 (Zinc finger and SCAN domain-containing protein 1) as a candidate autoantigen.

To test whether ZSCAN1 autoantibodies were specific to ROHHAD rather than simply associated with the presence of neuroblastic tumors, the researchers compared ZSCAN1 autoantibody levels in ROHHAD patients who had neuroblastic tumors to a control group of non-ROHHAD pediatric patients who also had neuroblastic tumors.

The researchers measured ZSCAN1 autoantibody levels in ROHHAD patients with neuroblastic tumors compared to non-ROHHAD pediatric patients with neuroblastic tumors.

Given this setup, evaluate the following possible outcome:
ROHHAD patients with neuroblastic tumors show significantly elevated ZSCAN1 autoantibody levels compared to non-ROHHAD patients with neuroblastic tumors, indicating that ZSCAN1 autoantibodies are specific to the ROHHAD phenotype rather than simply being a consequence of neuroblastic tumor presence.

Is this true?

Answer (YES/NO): YES